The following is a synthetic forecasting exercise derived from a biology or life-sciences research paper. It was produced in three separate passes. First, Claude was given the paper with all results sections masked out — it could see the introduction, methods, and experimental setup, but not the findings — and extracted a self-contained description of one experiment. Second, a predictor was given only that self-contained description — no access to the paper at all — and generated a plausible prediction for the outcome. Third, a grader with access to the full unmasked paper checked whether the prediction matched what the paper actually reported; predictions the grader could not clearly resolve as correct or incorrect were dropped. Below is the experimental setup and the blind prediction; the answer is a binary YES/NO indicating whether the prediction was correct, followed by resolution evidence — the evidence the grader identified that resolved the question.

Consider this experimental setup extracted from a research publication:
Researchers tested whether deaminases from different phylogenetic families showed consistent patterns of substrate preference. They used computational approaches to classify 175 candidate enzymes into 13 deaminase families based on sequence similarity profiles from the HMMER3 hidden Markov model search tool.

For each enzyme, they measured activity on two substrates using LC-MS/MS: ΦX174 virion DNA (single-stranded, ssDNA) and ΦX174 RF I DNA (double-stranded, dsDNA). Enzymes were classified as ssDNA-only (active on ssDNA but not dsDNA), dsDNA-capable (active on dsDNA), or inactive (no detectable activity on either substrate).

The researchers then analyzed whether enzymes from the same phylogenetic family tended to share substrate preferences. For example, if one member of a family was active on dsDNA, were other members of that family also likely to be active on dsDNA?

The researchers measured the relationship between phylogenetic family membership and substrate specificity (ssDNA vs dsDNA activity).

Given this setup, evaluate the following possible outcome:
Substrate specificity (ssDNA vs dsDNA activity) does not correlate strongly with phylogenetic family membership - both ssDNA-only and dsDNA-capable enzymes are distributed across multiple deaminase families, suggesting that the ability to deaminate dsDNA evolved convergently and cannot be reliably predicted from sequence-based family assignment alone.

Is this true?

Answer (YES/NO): YES